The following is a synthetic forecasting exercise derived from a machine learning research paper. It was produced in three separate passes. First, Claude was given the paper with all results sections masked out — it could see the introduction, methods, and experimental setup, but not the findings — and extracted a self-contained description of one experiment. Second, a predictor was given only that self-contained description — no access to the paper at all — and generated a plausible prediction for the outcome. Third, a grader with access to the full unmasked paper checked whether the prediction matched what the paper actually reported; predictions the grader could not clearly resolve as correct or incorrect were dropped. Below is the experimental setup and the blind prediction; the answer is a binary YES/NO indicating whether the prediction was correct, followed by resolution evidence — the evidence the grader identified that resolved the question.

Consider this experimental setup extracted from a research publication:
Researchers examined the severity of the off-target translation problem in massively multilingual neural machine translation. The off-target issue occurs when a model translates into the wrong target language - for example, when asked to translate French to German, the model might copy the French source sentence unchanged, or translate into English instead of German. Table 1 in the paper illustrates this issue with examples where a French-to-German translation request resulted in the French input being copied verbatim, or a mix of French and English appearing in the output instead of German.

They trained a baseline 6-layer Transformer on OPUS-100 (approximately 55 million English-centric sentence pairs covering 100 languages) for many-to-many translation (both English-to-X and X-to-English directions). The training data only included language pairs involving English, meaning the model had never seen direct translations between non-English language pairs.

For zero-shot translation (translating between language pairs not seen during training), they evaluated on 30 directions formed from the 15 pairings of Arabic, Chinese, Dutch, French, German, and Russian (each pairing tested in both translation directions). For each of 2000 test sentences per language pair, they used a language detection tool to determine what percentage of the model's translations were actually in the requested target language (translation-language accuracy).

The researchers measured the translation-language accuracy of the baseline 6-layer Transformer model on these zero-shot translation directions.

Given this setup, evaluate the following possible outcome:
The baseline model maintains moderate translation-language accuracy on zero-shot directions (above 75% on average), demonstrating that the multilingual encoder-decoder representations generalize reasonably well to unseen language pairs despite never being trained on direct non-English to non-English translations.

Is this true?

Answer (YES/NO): NO